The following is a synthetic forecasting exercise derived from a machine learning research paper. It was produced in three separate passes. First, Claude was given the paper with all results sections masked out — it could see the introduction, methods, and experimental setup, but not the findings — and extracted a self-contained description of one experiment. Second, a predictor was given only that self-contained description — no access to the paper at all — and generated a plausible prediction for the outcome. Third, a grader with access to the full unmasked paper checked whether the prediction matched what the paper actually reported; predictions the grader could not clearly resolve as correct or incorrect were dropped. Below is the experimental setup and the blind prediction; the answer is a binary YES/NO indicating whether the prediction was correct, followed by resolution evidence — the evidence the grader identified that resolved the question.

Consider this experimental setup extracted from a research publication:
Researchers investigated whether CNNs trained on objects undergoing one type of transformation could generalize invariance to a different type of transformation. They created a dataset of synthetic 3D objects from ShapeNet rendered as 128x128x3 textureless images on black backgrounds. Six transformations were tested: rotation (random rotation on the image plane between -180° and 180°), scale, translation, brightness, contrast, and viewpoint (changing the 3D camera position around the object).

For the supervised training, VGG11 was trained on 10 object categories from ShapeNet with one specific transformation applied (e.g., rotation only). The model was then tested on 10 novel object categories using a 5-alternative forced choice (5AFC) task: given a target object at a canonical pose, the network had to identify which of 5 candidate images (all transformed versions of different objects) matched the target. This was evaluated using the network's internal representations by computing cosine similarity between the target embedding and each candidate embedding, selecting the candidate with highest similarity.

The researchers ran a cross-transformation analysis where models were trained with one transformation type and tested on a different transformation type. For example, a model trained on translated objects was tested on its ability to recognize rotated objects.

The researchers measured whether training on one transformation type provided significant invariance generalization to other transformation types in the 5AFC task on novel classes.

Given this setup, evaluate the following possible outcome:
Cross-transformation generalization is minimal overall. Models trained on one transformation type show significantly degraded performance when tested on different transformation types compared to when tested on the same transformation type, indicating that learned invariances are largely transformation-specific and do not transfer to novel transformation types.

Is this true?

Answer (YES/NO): NO